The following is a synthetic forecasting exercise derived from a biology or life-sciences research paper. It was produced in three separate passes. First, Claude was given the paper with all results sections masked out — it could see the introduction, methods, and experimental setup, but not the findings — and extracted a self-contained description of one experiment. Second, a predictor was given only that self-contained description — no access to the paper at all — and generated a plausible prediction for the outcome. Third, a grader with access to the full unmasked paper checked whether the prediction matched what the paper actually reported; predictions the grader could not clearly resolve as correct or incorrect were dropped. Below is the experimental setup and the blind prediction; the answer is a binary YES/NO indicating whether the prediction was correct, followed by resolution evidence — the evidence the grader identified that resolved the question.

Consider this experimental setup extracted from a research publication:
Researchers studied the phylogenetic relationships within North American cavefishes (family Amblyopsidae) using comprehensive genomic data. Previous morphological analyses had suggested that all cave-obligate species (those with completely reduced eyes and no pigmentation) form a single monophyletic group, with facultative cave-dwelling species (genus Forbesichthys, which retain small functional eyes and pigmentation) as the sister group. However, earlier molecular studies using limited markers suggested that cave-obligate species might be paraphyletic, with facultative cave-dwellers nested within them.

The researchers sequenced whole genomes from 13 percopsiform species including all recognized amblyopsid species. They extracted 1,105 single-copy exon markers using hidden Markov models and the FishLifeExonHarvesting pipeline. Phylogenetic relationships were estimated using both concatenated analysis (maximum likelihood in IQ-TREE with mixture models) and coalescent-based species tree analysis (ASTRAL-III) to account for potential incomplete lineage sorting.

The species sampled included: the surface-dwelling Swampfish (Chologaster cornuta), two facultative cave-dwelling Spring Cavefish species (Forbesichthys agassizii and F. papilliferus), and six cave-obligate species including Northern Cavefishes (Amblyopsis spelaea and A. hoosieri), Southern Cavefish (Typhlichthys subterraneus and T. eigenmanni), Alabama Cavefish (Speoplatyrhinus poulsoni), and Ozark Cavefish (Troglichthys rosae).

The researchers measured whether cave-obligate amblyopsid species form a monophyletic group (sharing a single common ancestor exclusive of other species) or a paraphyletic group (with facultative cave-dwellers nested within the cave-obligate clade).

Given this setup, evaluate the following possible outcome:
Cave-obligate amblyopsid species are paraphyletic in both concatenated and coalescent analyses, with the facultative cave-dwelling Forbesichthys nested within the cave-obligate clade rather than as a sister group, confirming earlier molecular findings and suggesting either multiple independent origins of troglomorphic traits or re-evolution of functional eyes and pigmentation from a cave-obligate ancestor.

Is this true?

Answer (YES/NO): YES